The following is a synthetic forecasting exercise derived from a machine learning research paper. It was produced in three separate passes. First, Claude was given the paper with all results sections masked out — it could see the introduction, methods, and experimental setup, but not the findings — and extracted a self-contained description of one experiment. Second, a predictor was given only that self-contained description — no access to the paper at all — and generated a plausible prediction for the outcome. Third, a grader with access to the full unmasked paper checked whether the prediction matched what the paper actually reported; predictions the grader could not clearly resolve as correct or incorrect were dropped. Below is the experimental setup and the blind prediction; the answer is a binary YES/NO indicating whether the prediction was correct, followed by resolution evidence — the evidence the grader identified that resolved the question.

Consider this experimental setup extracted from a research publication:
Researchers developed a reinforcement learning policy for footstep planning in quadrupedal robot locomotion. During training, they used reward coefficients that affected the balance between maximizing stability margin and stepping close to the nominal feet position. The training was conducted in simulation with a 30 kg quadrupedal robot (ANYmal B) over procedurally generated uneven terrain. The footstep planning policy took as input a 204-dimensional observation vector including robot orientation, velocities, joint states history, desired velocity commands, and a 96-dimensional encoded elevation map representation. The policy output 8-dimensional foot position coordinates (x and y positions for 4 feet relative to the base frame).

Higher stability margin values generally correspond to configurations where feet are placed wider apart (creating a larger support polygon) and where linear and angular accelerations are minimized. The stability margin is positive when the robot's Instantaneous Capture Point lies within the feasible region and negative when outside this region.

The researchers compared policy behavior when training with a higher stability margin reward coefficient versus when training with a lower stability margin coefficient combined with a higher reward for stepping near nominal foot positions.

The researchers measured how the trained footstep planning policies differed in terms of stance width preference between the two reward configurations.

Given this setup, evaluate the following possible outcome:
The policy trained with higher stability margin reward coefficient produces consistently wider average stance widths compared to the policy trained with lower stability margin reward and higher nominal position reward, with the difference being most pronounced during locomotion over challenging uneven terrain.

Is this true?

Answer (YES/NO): NO